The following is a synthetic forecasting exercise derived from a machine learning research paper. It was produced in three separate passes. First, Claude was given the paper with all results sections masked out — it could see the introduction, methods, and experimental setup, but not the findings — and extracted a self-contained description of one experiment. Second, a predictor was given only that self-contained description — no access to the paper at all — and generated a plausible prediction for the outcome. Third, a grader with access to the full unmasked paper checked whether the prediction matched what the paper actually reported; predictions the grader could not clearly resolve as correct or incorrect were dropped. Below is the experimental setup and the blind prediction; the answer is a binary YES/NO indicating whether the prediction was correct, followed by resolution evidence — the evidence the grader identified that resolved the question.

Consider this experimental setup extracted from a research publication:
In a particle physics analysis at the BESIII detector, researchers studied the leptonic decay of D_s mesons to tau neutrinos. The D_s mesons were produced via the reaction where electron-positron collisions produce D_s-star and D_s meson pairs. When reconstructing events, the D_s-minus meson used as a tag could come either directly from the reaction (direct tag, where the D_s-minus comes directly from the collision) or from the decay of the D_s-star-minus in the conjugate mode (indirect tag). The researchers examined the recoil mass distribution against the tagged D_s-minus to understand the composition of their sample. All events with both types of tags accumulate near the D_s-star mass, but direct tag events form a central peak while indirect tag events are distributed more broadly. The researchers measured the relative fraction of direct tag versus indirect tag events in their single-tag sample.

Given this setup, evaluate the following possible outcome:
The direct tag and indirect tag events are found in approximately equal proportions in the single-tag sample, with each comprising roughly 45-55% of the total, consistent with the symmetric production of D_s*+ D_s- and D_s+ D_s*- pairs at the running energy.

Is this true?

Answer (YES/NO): YES